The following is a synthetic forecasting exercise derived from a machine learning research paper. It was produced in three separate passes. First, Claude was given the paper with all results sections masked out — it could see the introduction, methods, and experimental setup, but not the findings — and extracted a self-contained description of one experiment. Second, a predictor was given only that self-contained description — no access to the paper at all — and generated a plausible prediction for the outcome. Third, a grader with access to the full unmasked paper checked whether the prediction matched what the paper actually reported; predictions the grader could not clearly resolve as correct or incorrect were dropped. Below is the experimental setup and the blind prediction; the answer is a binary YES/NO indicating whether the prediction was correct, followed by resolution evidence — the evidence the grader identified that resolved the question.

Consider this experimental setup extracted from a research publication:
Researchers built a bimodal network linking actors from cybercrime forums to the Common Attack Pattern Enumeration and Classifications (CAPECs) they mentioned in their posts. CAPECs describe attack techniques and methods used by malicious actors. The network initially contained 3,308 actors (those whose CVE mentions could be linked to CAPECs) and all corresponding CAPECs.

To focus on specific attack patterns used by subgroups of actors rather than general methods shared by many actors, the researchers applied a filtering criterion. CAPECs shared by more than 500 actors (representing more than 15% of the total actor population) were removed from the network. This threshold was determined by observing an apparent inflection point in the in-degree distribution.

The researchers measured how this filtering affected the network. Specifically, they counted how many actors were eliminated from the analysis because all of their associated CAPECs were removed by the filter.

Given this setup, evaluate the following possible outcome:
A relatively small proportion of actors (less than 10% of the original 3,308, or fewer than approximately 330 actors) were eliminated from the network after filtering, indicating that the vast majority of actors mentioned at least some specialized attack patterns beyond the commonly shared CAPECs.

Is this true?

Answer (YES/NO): NO